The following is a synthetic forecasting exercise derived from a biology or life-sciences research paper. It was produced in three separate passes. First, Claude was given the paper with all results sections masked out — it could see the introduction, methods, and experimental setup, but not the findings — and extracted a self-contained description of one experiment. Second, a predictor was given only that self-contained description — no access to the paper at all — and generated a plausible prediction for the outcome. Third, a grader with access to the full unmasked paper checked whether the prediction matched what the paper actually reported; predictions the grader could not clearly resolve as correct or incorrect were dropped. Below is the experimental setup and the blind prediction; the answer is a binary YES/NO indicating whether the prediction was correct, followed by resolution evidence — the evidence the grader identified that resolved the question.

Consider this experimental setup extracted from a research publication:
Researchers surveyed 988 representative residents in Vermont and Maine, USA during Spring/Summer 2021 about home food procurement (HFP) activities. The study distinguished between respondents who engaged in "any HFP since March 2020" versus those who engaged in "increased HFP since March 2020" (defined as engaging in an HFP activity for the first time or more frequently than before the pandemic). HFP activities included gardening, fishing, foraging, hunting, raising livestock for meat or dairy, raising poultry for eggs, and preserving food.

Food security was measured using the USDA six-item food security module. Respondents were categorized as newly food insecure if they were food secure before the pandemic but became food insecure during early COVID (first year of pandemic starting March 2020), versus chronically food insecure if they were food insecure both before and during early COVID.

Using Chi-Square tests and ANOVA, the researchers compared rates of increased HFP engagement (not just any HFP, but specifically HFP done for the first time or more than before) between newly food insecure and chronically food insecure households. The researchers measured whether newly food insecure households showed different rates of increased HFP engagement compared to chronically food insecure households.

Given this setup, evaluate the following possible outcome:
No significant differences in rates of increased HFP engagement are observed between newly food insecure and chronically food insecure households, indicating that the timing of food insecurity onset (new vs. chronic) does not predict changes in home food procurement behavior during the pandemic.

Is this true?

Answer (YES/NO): NO